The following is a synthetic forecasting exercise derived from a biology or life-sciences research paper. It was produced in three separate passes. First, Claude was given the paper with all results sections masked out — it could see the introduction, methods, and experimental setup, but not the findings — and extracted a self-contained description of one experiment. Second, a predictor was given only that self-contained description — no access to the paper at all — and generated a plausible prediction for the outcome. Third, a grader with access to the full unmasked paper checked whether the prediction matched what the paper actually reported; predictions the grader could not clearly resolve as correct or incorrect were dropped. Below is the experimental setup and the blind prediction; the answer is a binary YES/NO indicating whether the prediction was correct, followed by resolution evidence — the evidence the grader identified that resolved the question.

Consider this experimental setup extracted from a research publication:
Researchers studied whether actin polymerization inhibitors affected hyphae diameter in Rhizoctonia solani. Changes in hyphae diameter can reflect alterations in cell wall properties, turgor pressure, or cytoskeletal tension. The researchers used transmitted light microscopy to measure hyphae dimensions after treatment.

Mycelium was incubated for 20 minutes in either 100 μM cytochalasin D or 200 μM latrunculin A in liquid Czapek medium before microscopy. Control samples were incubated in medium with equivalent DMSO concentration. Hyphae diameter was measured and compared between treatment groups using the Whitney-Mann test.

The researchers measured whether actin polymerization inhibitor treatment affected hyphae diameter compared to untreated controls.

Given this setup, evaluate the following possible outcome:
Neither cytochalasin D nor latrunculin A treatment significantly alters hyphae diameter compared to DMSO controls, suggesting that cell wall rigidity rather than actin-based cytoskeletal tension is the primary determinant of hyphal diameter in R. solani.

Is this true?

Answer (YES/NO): NO